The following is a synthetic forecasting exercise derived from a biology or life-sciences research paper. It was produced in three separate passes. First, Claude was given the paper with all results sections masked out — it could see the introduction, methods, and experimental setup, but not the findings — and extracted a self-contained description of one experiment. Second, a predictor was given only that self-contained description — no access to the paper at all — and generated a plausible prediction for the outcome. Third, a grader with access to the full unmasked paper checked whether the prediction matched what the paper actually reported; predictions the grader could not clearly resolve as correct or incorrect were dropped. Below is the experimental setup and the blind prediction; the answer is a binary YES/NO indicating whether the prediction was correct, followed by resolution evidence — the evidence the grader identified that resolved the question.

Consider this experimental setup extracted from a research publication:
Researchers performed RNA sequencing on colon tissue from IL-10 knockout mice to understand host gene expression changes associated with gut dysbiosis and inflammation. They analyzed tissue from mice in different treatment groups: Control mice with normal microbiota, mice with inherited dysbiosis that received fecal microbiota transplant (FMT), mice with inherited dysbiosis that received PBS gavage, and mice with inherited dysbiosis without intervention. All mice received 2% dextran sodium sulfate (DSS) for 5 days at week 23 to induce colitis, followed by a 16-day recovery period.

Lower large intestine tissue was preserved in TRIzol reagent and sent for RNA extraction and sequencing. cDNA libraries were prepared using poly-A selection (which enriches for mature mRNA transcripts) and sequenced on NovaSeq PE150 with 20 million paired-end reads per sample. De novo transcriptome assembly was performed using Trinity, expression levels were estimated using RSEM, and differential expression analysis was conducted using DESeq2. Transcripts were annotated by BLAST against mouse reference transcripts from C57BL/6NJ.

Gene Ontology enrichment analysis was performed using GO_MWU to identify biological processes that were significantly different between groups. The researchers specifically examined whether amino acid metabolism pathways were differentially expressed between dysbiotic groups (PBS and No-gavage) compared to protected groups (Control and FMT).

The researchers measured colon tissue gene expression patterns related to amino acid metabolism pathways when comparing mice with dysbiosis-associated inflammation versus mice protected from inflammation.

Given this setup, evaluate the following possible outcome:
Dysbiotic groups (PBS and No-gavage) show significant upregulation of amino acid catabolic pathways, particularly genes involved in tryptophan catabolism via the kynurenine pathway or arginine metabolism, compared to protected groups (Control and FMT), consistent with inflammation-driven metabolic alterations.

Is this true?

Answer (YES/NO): NO